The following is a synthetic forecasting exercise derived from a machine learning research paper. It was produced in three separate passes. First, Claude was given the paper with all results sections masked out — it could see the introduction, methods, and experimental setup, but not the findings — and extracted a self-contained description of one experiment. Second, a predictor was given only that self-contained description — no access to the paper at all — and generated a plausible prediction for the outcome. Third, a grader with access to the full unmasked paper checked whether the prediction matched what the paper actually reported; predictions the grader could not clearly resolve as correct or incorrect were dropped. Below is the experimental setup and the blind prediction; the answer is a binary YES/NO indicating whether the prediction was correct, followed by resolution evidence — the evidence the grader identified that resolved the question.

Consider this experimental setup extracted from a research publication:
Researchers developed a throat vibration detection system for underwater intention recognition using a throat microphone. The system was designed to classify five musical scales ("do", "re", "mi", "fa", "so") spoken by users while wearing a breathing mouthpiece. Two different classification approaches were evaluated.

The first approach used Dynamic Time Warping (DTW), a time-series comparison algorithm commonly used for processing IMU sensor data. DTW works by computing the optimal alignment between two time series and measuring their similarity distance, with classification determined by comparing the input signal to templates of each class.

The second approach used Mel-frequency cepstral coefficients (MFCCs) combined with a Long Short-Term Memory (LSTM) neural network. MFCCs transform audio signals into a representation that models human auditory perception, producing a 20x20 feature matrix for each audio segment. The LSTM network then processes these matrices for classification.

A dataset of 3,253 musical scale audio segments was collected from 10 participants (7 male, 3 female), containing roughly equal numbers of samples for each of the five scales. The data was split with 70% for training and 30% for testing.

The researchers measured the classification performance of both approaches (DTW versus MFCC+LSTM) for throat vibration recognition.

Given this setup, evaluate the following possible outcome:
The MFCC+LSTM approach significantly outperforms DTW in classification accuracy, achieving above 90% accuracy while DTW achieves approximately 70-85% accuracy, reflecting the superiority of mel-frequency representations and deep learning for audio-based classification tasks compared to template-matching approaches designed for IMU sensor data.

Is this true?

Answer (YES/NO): NO